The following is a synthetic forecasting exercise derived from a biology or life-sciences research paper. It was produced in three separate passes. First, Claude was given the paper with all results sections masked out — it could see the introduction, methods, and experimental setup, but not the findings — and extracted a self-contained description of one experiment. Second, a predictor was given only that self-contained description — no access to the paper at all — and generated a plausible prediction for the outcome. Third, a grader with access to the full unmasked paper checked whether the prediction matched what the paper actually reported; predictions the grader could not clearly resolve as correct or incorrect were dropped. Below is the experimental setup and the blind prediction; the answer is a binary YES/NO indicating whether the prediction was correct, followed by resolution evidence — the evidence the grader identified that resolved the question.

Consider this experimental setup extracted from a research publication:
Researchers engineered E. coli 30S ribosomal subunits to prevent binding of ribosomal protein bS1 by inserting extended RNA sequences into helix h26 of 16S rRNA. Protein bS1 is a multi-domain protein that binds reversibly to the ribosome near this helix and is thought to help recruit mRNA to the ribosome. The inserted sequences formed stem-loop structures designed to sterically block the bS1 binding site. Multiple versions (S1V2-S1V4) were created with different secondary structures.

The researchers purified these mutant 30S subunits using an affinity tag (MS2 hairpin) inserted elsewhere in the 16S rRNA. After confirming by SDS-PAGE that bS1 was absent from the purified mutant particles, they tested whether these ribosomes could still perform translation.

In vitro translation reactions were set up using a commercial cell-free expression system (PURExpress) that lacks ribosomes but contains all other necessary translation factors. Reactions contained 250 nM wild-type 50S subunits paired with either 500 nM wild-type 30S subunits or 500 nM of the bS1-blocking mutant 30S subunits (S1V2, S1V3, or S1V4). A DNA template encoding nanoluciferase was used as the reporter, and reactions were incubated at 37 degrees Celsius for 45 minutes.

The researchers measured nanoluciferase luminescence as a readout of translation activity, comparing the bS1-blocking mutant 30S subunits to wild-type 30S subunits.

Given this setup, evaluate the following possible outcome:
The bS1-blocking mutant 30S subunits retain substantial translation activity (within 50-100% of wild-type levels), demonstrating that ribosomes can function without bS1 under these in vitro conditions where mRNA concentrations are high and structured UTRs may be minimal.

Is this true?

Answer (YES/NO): NO